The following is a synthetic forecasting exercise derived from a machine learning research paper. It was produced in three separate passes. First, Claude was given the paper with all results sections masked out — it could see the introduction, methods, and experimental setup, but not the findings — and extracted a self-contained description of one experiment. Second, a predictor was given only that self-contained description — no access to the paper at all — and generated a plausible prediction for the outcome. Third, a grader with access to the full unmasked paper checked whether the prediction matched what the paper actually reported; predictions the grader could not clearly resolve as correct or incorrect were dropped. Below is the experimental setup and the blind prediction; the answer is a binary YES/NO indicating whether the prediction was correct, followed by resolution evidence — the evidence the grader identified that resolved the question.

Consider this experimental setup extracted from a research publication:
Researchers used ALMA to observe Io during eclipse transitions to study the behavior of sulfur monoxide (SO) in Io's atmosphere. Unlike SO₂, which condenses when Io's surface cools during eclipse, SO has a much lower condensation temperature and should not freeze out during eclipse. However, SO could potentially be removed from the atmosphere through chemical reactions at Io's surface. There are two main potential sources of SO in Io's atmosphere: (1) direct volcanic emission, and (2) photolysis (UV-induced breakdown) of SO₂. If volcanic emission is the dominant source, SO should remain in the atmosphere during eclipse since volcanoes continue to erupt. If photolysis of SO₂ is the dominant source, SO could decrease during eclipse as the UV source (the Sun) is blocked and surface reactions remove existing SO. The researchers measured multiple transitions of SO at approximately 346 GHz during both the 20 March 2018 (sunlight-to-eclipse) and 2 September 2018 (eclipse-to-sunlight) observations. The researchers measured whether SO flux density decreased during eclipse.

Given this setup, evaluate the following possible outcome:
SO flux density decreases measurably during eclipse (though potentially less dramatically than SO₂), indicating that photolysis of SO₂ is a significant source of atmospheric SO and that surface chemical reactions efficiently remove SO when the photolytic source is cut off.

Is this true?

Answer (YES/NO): YES